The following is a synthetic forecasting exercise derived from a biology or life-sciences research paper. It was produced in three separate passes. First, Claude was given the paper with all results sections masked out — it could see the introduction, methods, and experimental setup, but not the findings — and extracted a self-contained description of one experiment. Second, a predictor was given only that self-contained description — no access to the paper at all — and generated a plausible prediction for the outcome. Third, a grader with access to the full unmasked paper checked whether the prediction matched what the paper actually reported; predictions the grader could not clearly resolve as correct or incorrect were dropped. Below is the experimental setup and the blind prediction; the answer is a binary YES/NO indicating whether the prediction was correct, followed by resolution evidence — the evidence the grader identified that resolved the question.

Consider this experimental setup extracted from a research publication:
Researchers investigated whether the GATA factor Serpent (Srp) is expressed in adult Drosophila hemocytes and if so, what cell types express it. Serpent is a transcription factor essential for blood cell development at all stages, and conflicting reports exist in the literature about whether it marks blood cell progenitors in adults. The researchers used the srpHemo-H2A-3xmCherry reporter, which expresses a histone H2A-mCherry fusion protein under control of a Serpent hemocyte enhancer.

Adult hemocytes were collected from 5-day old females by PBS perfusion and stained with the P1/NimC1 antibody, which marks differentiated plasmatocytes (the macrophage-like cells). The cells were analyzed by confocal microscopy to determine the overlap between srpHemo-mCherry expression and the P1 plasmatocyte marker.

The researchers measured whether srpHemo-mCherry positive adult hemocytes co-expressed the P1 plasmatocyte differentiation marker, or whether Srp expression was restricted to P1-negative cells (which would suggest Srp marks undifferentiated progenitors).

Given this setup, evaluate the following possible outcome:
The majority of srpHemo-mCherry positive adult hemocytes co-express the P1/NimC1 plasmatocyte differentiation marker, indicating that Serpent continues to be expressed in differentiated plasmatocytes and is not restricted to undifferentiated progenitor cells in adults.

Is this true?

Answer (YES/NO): YES